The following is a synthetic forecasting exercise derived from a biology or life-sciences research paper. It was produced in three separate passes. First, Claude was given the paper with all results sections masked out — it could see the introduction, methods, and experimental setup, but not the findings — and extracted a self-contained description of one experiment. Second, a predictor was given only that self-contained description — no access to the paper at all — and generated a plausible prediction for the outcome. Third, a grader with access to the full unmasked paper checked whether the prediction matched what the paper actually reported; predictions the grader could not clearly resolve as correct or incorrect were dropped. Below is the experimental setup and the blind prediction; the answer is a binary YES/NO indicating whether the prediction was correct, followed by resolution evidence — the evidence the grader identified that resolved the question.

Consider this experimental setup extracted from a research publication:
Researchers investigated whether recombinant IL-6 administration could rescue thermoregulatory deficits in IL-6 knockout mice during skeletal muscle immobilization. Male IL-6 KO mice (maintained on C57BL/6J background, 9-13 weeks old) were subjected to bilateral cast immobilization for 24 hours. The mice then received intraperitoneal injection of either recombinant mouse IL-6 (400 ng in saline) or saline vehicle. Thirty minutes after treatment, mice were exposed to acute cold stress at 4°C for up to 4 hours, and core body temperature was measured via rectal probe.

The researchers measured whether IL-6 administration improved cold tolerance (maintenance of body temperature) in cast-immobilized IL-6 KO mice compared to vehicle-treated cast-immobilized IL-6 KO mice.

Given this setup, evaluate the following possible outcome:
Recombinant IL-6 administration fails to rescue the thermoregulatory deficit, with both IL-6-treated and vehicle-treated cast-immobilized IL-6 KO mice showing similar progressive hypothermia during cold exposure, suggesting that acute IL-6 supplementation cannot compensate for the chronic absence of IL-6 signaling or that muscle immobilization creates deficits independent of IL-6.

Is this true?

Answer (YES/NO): NO